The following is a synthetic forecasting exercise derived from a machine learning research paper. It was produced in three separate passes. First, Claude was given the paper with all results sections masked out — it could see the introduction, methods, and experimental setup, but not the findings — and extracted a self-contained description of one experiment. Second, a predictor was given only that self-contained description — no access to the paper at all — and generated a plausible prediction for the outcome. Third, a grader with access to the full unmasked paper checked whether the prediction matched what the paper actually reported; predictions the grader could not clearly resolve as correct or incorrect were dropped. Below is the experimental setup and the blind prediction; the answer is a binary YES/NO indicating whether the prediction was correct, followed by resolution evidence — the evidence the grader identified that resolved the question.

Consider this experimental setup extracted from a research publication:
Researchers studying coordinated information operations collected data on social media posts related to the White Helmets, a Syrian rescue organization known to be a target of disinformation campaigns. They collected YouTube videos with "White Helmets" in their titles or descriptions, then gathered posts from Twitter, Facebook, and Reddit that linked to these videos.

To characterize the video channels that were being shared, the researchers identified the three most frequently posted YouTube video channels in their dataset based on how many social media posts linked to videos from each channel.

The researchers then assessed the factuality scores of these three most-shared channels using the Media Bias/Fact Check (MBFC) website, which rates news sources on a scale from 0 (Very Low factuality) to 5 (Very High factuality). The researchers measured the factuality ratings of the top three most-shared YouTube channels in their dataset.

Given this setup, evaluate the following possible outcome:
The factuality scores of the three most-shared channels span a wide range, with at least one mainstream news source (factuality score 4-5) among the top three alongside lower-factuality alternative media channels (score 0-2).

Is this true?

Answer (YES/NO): NO